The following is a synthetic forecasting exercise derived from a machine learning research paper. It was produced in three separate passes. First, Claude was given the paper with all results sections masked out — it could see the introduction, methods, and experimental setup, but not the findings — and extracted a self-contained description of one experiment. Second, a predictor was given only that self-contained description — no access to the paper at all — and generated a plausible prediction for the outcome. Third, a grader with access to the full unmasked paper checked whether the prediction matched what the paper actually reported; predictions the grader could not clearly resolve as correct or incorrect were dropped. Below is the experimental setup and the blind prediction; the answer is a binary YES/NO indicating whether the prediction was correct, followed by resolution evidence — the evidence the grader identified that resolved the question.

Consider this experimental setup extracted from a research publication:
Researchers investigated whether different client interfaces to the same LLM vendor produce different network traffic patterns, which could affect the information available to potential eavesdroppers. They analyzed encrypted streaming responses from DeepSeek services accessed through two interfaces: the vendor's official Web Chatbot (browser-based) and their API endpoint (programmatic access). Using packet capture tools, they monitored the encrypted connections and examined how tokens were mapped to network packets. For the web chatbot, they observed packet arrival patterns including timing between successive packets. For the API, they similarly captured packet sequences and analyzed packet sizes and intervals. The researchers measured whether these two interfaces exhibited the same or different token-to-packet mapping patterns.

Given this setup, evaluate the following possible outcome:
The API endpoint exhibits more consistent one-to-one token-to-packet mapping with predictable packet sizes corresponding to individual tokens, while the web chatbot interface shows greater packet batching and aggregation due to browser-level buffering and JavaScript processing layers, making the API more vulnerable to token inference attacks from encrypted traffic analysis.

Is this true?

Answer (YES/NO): NO